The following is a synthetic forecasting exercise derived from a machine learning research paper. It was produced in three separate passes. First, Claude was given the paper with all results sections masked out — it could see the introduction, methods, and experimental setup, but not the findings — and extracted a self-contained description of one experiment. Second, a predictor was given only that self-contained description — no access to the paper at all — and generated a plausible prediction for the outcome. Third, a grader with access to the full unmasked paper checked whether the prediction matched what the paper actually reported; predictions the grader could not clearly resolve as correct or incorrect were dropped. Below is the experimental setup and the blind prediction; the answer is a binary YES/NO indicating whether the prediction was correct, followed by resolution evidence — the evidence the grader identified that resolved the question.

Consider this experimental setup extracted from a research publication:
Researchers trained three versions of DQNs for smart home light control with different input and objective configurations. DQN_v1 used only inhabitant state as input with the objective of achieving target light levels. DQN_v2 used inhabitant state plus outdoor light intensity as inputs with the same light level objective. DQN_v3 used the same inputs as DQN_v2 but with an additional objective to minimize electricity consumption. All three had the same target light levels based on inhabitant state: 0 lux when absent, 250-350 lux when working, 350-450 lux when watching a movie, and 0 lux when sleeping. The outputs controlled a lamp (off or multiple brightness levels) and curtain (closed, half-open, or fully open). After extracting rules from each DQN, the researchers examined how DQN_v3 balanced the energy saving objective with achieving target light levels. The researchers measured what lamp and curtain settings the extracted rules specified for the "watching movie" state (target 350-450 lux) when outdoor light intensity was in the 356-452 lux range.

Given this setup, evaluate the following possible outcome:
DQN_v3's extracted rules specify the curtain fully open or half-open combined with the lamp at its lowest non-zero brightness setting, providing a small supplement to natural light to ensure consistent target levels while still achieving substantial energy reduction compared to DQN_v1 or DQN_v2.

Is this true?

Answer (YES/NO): NO